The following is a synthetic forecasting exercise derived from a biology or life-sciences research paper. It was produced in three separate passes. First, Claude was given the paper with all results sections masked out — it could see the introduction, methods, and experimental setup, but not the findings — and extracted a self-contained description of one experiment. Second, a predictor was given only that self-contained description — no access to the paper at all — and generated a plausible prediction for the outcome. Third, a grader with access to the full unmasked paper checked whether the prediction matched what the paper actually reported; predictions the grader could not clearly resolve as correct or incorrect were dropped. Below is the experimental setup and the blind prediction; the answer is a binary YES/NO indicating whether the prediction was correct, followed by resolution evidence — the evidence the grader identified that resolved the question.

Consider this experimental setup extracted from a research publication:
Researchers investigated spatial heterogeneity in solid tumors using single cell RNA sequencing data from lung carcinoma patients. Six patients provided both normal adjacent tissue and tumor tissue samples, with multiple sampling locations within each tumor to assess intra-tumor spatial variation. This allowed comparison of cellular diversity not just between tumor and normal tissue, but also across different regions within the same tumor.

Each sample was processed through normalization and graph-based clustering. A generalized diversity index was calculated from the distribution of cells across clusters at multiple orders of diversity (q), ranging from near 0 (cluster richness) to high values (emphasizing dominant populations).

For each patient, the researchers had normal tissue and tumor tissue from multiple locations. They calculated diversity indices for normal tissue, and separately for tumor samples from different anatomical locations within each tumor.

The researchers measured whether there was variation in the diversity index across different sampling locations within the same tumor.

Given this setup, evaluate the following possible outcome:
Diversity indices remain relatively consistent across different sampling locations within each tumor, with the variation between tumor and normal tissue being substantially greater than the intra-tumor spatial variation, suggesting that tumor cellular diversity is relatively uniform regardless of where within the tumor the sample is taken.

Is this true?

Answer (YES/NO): NO